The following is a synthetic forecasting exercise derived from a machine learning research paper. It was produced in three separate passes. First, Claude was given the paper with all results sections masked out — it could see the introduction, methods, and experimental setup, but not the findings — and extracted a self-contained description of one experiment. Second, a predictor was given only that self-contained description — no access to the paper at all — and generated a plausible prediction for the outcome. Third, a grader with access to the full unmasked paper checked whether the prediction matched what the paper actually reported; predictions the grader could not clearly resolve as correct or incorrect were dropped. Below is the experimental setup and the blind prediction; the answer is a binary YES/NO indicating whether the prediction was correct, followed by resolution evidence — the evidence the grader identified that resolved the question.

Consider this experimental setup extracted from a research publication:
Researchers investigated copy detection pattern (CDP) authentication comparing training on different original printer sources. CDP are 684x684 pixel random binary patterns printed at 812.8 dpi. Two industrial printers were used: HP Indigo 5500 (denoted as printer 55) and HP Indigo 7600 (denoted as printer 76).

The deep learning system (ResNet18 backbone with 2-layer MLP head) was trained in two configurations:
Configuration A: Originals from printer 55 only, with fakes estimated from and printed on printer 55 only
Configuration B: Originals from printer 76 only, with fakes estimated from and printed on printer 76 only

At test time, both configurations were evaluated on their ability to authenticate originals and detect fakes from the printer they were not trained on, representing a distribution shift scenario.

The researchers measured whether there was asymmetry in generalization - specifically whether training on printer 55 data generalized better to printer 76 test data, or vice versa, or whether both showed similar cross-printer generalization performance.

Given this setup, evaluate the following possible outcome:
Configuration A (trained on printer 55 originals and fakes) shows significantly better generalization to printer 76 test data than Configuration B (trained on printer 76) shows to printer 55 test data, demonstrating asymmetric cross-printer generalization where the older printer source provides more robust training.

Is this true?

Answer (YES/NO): YES